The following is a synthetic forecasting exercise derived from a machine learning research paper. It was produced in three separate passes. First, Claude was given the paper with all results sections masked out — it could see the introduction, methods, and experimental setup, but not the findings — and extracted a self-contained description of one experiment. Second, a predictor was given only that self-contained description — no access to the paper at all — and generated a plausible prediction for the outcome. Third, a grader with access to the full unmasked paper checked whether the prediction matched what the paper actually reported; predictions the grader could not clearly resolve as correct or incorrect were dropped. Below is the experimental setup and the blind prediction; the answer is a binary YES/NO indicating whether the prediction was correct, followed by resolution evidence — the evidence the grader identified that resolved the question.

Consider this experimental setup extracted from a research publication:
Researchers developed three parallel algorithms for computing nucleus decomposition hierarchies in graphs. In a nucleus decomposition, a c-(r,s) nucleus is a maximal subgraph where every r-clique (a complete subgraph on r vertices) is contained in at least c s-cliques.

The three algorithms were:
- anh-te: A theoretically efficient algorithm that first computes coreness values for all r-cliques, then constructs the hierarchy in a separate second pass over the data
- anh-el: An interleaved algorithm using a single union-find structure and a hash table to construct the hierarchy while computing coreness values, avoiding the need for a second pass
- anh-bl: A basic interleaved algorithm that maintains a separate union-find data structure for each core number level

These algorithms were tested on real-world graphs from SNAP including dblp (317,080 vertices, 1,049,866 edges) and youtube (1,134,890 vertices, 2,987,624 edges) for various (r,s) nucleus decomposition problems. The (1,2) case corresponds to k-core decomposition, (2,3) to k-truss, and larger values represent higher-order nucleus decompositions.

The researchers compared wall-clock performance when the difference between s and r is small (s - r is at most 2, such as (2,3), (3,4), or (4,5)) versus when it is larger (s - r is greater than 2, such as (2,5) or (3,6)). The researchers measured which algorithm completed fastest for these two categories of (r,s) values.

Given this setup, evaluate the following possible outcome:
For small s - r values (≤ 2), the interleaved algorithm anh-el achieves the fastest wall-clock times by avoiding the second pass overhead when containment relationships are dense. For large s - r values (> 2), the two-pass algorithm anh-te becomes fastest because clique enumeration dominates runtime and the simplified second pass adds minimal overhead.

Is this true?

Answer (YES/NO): NO